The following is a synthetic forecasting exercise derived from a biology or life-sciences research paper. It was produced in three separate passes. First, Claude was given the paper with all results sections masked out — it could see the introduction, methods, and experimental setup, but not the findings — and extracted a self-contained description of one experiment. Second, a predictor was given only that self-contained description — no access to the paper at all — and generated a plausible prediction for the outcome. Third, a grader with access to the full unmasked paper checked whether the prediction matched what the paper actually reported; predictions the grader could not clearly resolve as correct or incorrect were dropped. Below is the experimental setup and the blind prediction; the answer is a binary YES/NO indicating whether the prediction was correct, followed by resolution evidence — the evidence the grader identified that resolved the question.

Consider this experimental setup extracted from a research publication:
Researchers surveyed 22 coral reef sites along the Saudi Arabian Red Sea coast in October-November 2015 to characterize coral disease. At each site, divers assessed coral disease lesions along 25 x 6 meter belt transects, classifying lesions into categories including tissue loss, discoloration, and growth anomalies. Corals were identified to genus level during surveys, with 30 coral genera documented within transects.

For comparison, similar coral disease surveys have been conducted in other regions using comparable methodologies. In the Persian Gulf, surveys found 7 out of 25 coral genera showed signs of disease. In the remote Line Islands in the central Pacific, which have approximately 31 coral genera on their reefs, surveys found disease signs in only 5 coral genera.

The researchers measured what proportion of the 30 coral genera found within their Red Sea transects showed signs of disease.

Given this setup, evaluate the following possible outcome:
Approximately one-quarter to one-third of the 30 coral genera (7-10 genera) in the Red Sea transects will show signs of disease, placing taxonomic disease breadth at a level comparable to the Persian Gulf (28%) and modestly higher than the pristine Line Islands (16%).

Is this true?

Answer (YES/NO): NO